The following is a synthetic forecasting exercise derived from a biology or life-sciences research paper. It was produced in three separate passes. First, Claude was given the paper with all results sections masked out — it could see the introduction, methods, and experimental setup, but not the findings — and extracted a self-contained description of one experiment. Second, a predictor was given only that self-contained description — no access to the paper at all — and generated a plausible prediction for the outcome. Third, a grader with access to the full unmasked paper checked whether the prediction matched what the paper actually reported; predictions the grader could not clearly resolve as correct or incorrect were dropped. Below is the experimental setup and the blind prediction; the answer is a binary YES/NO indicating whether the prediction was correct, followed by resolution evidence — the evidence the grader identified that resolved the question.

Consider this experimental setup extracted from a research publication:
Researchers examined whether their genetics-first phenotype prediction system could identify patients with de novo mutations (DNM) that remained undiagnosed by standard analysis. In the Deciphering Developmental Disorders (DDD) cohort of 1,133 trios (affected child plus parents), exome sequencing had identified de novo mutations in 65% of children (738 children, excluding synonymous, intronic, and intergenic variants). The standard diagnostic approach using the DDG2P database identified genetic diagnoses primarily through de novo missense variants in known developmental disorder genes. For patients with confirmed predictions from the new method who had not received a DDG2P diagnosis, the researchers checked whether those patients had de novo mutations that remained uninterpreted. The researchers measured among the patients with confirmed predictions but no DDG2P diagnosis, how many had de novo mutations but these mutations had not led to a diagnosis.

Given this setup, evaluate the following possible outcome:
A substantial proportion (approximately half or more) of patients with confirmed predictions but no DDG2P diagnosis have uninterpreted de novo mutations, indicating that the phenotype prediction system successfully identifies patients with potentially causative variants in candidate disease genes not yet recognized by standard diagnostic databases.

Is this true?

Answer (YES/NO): YES